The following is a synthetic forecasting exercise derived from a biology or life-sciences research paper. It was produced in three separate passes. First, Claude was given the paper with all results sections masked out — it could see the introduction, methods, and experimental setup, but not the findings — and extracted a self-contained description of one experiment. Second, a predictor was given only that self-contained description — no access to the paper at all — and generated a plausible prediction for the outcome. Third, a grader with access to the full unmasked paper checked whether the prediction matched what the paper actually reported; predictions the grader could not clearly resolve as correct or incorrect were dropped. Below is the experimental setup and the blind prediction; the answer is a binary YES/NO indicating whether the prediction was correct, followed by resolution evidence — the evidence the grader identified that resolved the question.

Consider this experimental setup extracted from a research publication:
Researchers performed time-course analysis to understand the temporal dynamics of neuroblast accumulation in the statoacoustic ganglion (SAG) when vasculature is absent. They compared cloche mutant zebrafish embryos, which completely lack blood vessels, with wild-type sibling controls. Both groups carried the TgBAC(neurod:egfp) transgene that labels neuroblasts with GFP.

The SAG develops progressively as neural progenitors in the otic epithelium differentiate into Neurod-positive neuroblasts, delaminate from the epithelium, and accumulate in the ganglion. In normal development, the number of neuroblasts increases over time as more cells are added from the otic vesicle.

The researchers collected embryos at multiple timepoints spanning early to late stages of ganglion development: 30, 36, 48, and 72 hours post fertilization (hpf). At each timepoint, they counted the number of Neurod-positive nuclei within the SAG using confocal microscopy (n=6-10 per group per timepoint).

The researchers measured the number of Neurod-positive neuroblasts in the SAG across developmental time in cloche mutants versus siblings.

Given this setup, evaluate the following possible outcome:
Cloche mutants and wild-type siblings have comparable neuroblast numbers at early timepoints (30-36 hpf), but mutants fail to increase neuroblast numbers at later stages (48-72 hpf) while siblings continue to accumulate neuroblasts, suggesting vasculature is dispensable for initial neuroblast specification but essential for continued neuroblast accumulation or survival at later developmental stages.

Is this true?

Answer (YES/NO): NO